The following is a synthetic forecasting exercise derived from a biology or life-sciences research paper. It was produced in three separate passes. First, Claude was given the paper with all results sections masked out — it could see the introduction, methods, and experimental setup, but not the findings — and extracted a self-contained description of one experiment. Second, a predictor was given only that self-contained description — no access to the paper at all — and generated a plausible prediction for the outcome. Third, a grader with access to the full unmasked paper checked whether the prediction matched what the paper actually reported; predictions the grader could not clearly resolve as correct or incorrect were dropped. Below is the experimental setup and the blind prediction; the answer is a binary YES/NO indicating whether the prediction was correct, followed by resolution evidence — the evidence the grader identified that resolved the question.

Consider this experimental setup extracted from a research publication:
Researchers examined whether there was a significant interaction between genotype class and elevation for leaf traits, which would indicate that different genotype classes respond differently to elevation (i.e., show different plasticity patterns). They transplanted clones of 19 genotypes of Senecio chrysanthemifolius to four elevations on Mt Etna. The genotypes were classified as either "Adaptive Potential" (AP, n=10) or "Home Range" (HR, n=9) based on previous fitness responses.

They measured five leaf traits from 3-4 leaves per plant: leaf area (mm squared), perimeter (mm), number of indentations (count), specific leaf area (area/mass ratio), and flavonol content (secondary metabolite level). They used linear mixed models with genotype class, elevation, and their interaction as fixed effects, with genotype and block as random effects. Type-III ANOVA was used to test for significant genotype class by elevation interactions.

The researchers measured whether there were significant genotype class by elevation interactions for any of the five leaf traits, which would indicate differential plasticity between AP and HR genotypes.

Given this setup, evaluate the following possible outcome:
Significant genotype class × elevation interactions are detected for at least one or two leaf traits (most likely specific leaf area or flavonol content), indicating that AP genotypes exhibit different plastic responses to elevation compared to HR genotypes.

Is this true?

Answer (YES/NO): NO